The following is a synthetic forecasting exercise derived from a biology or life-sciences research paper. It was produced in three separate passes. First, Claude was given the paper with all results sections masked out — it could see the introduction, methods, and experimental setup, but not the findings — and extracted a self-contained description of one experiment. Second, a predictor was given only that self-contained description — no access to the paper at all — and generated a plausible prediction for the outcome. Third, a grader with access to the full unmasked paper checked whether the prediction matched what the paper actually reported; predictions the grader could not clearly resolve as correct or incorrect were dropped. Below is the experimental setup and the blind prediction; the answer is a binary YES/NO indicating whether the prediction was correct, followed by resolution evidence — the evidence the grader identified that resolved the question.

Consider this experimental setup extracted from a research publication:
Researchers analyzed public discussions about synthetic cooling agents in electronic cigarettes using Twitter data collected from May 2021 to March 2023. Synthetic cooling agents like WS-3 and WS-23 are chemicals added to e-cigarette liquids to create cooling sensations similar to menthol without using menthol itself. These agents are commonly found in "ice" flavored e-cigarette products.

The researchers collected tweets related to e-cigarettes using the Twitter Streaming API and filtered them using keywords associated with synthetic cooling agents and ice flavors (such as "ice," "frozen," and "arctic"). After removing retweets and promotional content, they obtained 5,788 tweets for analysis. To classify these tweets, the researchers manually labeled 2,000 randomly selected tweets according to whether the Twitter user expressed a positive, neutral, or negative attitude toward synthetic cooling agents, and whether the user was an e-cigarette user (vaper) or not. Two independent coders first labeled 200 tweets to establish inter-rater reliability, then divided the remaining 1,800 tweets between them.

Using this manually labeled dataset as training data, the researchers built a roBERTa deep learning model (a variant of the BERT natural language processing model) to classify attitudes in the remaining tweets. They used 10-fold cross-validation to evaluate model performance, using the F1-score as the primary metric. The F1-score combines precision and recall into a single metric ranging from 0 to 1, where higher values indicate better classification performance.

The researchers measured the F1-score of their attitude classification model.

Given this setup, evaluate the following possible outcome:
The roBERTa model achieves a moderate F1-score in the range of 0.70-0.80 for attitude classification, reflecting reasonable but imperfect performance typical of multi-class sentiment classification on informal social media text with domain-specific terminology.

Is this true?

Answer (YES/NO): NO